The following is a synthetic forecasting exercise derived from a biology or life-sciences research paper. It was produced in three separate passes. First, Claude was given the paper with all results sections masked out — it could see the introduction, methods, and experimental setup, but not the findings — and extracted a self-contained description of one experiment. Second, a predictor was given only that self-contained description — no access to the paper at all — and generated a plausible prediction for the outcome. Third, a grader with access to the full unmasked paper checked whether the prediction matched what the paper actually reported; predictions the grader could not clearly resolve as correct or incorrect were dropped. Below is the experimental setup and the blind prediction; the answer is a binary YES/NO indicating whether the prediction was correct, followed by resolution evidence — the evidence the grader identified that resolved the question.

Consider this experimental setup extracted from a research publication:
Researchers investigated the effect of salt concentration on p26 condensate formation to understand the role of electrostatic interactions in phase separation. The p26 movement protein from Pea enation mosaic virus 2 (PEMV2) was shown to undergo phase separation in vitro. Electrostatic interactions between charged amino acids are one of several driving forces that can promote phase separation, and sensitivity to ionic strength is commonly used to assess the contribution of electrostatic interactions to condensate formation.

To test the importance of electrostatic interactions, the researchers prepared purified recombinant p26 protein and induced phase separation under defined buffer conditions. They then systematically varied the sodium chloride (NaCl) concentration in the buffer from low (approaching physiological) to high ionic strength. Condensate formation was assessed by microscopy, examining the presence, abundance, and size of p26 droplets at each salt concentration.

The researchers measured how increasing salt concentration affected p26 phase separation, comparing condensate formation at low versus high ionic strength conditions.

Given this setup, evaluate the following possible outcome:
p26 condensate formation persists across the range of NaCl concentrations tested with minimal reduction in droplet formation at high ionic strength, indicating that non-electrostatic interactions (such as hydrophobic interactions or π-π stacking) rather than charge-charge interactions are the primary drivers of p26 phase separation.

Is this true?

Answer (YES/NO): NO